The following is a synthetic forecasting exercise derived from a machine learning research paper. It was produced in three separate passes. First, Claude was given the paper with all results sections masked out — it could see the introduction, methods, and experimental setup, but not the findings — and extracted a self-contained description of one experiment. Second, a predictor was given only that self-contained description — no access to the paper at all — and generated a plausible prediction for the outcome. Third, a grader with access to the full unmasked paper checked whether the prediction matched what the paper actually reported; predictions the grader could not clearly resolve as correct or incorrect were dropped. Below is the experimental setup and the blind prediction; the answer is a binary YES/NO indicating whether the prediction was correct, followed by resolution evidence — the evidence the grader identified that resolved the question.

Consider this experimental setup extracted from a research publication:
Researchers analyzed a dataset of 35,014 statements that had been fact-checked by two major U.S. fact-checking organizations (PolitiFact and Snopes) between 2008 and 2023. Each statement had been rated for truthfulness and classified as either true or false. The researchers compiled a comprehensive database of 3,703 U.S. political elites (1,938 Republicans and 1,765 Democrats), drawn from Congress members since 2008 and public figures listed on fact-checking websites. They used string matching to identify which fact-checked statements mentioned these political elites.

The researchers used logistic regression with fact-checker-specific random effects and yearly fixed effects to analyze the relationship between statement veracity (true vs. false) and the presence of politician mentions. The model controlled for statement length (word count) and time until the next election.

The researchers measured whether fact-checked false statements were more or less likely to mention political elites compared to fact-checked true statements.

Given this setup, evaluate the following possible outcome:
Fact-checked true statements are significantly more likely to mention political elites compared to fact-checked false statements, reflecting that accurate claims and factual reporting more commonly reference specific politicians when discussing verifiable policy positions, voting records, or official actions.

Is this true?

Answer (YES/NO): NO